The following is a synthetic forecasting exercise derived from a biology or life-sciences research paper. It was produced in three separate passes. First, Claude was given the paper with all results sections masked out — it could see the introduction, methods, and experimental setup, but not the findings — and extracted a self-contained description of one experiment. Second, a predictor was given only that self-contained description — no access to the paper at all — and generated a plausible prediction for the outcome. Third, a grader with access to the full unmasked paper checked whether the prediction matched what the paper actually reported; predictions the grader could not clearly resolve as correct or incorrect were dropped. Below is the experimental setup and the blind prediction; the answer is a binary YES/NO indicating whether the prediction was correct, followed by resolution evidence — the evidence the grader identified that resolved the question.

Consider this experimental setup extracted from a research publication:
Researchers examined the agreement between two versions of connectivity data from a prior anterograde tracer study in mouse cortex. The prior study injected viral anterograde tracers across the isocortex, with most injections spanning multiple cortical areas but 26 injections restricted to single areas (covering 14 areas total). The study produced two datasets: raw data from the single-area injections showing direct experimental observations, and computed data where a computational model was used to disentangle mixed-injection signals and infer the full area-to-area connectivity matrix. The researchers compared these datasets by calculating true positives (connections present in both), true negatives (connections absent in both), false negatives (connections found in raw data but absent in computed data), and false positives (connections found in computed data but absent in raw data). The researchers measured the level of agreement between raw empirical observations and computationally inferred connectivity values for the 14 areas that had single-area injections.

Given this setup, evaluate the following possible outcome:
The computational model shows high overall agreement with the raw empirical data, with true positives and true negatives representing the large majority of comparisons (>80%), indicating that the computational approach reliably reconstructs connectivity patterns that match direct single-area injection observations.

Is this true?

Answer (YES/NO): NO